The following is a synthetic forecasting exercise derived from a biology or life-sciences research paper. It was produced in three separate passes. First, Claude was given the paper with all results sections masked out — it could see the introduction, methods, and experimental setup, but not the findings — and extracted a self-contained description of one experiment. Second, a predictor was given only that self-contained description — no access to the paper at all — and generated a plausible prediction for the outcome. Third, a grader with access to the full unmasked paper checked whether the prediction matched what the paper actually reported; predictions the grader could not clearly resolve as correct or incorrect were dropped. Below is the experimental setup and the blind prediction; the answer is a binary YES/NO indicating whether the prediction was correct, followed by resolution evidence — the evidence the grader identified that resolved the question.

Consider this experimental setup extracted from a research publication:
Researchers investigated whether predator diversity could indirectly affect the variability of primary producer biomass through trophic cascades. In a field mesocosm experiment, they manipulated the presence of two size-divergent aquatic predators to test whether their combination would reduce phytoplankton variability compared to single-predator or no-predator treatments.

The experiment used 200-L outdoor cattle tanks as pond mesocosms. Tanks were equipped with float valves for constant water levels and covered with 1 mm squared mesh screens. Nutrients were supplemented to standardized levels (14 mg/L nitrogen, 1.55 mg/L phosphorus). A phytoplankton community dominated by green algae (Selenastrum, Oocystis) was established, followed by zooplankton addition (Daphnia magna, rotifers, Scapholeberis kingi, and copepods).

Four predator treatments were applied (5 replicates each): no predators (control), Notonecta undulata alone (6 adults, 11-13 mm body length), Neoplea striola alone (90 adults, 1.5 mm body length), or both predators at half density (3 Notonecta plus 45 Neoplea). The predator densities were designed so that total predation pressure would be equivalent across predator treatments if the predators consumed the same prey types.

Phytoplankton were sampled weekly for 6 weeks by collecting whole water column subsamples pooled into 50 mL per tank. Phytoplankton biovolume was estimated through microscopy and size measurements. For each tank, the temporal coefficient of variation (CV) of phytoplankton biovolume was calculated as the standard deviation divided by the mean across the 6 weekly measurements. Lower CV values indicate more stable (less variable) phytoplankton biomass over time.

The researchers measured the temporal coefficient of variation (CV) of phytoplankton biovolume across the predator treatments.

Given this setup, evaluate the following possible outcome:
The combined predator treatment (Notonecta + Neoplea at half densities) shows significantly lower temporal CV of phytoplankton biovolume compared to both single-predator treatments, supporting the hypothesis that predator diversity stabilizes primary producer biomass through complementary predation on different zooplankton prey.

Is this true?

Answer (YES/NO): YES